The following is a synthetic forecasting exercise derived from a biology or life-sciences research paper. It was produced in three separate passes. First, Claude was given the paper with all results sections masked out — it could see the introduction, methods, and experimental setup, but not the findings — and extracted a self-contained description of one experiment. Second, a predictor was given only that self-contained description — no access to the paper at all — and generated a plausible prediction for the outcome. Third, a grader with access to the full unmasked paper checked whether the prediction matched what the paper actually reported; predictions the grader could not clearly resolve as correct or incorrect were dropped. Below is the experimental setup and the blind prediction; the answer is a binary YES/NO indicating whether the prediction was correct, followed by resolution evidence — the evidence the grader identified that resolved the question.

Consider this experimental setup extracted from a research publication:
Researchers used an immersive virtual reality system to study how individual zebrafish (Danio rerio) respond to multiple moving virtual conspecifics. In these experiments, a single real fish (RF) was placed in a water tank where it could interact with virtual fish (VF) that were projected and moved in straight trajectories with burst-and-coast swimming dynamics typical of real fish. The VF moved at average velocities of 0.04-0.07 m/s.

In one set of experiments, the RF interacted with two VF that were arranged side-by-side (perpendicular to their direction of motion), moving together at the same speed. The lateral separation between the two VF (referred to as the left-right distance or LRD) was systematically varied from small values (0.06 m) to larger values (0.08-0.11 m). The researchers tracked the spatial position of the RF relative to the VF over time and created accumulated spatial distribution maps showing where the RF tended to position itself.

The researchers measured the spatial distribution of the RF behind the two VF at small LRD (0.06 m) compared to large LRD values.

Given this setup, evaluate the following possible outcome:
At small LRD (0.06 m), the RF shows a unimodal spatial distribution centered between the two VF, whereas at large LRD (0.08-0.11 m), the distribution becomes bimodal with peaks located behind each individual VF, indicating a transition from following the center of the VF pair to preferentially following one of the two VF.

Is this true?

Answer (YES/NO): YES